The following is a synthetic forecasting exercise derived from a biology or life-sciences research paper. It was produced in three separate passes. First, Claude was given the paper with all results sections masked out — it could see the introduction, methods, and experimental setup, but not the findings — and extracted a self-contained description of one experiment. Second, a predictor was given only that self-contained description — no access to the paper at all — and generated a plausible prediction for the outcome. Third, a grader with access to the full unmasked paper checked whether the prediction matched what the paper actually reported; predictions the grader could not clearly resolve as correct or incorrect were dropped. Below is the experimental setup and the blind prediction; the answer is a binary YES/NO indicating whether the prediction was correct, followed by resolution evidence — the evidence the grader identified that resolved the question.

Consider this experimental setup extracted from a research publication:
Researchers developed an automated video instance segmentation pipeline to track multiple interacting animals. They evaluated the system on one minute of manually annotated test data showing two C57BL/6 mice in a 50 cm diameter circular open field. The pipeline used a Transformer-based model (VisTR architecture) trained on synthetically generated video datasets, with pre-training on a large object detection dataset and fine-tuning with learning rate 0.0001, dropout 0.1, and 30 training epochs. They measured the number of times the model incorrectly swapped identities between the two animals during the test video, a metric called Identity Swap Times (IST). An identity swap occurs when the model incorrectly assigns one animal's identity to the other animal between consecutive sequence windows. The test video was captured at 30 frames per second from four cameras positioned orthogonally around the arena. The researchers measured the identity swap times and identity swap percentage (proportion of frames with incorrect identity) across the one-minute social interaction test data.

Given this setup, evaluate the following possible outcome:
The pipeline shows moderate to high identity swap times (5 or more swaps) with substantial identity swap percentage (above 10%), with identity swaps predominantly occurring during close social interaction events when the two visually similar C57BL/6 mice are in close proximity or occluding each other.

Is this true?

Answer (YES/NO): NO